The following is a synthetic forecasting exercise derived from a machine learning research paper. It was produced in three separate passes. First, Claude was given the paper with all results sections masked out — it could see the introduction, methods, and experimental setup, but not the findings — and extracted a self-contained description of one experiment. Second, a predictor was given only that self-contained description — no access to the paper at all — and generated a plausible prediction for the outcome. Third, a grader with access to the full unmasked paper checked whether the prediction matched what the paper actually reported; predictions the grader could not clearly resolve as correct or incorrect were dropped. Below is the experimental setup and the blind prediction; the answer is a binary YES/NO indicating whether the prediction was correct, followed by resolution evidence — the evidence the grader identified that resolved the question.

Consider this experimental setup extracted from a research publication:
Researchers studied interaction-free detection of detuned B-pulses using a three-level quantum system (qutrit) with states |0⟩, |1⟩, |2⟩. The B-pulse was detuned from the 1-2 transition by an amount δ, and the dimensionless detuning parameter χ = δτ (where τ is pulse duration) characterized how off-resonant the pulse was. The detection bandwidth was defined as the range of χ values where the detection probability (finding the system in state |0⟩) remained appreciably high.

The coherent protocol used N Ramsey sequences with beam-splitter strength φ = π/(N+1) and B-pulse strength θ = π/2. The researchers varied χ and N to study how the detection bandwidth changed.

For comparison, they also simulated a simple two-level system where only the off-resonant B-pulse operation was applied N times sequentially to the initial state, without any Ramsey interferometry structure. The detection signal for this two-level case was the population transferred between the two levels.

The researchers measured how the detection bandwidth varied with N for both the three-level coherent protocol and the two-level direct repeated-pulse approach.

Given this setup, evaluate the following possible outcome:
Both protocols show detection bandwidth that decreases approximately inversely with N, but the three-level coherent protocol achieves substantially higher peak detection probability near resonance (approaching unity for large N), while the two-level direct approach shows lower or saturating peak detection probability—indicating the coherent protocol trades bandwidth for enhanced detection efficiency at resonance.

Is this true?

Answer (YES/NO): NO